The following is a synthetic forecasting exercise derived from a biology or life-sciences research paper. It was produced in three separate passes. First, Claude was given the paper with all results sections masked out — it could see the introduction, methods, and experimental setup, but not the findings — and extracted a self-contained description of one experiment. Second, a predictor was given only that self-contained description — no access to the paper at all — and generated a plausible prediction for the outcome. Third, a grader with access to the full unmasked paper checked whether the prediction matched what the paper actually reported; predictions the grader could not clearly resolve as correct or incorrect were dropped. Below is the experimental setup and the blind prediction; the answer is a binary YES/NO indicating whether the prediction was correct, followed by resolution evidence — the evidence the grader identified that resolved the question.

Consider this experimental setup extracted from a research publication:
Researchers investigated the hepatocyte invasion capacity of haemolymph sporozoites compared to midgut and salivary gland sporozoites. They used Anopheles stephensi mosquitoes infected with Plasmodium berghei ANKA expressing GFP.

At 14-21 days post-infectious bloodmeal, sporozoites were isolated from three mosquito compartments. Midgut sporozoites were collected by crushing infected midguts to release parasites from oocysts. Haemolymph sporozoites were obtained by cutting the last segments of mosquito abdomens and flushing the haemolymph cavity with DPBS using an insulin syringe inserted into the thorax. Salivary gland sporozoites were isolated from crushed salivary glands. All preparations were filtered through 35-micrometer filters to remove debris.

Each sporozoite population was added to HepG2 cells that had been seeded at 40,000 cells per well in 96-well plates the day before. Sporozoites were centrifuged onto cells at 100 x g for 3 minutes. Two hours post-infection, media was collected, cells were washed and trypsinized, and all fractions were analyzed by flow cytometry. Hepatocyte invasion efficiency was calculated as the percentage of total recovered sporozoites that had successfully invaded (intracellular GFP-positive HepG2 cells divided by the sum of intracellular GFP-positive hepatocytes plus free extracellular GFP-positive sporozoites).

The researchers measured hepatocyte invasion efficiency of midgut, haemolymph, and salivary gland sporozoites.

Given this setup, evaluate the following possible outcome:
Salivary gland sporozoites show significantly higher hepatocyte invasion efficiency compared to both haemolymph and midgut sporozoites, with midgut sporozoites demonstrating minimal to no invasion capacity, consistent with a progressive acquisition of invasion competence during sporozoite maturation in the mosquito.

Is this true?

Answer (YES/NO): YES